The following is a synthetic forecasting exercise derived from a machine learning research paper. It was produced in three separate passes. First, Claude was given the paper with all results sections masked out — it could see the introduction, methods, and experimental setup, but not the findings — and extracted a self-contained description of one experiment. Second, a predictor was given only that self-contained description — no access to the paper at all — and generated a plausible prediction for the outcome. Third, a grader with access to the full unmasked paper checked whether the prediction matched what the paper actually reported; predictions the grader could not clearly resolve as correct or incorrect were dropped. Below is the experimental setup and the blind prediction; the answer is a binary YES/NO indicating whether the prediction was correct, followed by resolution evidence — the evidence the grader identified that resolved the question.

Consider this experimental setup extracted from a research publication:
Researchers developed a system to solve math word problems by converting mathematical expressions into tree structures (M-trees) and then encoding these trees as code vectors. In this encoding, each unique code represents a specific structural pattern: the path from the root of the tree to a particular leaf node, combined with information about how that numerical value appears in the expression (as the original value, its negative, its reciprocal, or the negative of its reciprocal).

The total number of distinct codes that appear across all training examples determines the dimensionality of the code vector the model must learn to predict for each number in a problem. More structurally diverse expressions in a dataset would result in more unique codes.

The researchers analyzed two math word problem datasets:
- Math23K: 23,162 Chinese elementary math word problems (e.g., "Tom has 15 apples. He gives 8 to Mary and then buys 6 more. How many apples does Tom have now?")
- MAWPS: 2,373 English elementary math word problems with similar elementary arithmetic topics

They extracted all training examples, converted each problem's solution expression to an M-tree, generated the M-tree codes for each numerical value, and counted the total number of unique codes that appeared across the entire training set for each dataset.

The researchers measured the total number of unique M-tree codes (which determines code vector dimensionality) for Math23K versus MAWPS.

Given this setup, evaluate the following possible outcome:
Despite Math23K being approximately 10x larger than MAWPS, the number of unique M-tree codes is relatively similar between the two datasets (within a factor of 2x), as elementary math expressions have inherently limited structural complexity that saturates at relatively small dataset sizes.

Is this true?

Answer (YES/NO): NO